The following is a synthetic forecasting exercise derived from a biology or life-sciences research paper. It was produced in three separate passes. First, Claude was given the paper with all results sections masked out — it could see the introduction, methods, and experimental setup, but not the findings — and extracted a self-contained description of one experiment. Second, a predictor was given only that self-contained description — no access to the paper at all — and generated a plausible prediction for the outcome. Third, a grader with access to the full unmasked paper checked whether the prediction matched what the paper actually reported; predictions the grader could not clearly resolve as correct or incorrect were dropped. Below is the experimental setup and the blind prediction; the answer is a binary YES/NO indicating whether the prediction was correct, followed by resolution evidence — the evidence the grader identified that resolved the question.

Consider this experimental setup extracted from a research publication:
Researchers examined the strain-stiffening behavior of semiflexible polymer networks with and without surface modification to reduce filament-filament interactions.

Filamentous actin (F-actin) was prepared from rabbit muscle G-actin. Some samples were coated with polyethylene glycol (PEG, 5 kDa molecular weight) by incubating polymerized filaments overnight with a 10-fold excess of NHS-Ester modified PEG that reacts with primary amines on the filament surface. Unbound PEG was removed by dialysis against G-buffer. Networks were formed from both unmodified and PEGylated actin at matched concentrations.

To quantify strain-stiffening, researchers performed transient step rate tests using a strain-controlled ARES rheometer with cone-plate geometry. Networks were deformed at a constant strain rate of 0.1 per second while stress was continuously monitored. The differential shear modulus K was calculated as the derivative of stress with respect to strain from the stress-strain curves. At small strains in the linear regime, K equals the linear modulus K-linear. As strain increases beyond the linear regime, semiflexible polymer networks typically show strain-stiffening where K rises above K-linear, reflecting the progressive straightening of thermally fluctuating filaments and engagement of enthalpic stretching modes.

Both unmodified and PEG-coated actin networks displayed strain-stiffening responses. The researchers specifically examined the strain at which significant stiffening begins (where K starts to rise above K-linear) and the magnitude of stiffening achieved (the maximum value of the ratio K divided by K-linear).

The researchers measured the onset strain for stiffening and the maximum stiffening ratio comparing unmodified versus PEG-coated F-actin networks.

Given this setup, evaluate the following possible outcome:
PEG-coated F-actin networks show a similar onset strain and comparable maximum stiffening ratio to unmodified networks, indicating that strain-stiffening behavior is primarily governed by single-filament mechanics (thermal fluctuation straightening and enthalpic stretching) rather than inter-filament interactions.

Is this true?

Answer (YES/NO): NO